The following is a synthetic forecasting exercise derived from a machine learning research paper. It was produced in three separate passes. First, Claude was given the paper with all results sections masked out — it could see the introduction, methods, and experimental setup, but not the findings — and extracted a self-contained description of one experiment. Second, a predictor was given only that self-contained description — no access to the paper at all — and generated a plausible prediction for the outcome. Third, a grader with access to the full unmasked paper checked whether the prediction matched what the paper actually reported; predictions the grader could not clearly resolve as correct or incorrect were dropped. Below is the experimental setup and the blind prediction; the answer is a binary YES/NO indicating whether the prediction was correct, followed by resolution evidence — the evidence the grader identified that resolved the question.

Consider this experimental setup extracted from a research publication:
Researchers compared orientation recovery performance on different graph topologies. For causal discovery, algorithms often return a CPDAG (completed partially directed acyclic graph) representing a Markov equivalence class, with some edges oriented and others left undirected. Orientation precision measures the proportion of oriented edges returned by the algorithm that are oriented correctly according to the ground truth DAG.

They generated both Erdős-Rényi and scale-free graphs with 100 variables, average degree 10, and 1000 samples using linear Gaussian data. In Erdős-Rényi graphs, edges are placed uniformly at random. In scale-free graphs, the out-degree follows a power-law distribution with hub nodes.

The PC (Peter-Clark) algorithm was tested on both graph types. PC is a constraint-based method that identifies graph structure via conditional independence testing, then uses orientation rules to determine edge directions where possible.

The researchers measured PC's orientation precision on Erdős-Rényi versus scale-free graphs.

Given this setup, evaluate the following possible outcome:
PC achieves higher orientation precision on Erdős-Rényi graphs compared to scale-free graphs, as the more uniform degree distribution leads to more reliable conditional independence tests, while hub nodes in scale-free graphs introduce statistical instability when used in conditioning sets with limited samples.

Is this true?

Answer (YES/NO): NO